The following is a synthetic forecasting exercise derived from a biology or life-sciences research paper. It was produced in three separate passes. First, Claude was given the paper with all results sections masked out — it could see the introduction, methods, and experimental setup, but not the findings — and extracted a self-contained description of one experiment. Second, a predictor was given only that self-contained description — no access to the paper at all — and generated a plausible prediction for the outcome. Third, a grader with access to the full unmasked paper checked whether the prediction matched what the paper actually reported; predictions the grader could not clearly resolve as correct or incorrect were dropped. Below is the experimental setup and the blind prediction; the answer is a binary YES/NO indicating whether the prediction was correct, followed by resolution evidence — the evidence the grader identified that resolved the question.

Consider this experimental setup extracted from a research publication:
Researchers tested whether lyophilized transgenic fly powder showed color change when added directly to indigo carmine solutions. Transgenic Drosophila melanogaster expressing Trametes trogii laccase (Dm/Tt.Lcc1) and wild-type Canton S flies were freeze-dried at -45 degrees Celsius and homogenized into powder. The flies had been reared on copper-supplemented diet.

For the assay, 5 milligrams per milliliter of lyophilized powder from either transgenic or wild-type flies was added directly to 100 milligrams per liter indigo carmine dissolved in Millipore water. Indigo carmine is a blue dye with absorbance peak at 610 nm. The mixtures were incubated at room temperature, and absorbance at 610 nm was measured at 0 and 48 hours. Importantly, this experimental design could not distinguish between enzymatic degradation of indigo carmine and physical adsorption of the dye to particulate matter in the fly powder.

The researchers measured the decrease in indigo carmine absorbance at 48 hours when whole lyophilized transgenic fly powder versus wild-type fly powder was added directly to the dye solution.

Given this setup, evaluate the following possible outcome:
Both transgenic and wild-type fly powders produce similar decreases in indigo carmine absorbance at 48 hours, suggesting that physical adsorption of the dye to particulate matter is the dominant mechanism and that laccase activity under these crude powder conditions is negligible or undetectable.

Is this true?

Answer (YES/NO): NO